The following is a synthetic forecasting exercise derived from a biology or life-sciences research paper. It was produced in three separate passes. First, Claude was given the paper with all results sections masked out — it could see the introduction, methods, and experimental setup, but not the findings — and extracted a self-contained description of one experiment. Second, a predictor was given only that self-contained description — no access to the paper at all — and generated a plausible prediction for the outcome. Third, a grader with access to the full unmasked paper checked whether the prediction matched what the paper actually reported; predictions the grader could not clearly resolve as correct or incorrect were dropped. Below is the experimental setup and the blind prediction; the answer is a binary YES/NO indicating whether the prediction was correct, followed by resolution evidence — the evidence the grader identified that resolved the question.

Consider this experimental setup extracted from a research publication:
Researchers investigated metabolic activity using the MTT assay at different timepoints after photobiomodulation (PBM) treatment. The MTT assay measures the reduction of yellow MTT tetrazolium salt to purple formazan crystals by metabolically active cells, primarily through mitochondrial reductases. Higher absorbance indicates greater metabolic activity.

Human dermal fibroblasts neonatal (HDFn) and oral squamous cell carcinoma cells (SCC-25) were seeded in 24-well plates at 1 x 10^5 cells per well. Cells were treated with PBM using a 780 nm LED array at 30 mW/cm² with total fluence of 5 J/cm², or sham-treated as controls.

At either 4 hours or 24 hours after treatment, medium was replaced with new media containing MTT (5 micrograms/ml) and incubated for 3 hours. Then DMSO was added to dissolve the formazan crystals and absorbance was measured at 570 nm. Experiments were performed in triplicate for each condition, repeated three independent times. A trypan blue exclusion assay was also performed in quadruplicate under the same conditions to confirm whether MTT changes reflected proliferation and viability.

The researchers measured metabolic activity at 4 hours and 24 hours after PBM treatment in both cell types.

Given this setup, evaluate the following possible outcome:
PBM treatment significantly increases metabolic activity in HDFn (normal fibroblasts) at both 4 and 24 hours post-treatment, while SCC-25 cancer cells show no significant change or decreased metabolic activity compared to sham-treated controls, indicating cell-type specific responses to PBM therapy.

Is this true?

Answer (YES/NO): YES